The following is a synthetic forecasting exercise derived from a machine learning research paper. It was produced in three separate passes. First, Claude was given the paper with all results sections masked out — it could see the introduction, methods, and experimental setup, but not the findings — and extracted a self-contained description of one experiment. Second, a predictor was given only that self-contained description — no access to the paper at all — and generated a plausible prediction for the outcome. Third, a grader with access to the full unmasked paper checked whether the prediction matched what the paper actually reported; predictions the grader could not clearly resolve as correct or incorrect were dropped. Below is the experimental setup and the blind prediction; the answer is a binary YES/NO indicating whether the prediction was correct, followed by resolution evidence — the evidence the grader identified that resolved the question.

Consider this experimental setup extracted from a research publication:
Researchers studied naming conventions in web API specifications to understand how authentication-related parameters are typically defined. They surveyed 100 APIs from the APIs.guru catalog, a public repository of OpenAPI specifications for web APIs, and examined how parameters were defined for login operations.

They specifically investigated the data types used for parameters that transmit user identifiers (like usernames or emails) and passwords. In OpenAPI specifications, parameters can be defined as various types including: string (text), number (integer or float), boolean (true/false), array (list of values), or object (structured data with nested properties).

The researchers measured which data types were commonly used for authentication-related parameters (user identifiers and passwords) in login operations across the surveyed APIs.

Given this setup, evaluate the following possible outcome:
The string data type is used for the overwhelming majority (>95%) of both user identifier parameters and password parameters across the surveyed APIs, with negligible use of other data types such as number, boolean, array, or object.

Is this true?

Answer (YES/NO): NO